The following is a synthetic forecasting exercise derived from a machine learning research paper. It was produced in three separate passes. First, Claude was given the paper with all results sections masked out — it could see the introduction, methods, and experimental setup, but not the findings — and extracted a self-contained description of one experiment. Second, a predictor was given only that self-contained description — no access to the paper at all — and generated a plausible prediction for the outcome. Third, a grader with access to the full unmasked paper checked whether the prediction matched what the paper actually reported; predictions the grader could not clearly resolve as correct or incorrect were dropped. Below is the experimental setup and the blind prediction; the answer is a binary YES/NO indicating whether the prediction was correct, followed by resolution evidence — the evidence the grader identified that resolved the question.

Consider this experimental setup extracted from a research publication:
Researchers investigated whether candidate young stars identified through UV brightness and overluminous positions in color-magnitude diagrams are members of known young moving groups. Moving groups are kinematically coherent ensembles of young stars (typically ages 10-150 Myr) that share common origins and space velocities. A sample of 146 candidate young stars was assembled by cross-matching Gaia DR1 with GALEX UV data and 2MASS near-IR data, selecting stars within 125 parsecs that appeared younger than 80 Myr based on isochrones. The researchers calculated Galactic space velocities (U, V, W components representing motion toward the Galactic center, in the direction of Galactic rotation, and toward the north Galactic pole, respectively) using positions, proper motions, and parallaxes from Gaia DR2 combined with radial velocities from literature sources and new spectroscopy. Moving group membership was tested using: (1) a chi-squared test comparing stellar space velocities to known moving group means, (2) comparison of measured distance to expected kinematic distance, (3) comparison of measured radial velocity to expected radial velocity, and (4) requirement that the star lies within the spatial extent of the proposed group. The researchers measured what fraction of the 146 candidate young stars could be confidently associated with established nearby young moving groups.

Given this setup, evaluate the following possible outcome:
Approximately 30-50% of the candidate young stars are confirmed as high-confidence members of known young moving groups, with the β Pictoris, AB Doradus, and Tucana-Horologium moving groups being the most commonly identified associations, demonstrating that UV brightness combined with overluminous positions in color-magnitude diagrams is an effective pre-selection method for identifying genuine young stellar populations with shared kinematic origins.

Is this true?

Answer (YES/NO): NO